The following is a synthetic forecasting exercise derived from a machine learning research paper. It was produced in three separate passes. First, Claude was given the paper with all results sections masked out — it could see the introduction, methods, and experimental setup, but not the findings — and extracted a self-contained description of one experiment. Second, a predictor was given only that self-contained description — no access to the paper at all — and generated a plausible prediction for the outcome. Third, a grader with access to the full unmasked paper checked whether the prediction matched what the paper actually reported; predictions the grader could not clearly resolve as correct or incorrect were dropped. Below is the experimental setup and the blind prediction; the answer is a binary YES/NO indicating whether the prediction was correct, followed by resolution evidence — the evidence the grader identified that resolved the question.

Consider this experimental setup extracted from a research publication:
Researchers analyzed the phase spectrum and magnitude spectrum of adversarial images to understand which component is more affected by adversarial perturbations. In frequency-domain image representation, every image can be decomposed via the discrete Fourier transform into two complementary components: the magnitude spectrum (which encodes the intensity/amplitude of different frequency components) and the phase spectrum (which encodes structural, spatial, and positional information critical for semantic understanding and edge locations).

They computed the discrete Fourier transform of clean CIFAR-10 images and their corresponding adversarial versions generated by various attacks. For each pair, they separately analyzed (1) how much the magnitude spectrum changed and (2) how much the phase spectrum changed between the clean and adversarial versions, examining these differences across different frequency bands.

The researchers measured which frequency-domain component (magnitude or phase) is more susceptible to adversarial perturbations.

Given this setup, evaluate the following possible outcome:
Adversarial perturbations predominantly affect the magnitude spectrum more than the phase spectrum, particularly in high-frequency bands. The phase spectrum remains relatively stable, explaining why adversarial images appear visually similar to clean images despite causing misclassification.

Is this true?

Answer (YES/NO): NO